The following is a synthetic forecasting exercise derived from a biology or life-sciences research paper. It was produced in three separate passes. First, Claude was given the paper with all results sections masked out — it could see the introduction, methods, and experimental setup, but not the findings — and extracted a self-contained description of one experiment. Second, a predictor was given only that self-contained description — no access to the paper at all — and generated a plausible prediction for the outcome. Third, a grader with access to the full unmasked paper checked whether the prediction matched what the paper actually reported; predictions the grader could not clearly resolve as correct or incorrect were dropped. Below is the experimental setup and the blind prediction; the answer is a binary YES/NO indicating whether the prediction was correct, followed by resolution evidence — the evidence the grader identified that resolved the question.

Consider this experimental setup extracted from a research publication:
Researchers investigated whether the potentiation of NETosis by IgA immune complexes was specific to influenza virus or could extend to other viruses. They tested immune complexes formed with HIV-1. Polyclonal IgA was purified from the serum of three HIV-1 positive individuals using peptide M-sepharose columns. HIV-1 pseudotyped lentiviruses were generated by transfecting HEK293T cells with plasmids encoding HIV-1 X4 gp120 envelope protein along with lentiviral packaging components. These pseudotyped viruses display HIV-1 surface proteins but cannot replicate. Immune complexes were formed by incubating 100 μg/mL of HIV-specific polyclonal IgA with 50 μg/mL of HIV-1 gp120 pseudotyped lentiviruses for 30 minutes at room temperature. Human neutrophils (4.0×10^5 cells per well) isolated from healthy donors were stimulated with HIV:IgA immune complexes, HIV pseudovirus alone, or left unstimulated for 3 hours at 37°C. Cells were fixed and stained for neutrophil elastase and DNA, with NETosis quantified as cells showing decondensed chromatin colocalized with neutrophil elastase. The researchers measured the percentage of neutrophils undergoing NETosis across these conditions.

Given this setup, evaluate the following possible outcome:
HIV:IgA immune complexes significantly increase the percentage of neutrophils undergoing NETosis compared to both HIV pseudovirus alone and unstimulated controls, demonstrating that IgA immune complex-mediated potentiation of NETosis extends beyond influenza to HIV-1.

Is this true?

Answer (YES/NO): YES